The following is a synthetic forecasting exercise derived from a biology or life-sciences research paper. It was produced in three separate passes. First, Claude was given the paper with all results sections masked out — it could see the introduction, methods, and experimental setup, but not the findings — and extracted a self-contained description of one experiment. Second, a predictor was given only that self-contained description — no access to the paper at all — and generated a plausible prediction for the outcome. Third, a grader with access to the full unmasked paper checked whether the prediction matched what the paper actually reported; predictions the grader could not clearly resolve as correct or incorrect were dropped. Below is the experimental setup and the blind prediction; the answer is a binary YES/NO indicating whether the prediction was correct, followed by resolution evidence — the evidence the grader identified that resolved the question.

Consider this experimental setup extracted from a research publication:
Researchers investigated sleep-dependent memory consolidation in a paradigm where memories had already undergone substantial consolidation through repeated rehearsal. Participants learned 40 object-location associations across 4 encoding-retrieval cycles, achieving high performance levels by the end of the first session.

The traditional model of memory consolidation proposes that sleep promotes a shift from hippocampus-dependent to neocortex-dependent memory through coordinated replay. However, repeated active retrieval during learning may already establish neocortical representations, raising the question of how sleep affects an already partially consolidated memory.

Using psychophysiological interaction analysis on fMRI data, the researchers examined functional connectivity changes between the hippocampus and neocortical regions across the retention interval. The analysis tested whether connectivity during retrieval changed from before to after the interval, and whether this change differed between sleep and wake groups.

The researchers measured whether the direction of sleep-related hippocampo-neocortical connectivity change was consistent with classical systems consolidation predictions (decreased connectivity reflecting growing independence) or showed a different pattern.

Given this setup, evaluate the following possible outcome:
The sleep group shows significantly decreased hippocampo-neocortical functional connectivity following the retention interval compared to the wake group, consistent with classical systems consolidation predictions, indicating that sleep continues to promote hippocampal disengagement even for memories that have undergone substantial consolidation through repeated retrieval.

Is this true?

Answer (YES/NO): YES